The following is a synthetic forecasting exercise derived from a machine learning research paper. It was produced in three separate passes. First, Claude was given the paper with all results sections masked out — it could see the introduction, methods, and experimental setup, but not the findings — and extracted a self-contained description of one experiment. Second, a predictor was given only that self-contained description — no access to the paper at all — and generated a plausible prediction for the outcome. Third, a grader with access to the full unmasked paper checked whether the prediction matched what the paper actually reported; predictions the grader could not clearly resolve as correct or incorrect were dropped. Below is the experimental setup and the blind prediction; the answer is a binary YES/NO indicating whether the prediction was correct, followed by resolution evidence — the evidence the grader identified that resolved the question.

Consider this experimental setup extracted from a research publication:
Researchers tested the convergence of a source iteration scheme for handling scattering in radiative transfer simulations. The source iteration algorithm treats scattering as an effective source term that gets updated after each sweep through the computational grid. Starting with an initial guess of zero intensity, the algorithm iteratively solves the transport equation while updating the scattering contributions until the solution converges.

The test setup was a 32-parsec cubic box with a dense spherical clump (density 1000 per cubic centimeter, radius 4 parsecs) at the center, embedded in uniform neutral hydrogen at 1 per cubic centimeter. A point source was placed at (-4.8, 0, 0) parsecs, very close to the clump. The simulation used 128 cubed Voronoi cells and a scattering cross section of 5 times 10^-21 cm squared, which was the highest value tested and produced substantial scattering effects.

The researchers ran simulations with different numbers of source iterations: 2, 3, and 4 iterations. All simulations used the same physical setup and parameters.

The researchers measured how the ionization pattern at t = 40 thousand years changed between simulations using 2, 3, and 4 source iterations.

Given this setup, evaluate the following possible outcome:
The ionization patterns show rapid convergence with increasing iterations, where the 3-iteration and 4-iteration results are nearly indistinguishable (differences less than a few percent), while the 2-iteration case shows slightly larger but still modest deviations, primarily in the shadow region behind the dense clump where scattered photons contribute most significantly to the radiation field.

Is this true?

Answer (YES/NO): NO